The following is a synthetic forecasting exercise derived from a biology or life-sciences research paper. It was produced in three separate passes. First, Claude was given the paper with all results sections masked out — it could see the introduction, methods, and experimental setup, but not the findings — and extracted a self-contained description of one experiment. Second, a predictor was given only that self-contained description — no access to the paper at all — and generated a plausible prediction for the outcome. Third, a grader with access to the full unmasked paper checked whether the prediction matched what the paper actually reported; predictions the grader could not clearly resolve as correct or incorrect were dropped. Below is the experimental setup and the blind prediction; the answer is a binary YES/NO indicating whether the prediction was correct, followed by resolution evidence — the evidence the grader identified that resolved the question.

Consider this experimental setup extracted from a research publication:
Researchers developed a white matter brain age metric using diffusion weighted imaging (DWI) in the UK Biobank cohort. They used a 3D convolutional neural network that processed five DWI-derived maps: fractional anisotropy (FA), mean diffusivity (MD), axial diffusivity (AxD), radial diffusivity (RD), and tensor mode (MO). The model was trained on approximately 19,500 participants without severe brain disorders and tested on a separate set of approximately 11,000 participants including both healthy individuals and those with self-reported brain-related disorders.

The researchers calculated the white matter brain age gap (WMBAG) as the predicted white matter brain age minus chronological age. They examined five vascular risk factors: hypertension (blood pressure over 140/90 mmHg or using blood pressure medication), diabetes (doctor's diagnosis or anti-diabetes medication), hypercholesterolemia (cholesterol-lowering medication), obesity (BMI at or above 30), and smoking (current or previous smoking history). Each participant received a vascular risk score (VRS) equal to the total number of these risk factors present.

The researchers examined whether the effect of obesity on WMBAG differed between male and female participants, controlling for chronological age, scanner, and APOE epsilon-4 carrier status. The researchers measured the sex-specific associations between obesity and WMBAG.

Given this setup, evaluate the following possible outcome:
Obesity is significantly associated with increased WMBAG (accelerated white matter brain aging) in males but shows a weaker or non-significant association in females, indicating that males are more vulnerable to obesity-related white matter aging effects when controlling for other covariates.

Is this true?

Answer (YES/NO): YES